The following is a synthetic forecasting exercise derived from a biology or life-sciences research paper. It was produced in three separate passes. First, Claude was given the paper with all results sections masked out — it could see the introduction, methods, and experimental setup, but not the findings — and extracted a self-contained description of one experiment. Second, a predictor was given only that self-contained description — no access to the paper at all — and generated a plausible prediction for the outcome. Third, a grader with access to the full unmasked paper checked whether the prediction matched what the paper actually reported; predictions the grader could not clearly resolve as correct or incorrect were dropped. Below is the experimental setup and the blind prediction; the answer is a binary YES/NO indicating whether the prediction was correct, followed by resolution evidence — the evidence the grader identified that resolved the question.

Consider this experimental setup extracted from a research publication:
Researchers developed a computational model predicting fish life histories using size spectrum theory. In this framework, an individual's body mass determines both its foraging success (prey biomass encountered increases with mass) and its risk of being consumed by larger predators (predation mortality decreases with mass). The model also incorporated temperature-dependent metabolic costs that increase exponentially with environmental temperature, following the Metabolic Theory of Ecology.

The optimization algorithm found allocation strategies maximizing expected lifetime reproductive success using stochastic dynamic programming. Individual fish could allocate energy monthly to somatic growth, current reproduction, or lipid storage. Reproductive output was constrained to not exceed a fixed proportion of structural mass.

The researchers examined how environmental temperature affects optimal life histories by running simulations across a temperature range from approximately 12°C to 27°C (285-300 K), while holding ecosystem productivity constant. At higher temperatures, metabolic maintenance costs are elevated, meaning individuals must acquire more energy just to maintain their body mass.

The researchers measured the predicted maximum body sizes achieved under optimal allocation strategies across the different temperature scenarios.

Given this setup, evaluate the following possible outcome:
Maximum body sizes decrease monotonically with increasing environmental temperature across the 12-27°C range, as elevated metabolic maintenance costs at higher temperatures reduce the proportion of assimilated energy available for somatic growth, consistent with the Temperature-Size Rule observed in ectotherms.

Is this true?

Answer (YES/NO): YES